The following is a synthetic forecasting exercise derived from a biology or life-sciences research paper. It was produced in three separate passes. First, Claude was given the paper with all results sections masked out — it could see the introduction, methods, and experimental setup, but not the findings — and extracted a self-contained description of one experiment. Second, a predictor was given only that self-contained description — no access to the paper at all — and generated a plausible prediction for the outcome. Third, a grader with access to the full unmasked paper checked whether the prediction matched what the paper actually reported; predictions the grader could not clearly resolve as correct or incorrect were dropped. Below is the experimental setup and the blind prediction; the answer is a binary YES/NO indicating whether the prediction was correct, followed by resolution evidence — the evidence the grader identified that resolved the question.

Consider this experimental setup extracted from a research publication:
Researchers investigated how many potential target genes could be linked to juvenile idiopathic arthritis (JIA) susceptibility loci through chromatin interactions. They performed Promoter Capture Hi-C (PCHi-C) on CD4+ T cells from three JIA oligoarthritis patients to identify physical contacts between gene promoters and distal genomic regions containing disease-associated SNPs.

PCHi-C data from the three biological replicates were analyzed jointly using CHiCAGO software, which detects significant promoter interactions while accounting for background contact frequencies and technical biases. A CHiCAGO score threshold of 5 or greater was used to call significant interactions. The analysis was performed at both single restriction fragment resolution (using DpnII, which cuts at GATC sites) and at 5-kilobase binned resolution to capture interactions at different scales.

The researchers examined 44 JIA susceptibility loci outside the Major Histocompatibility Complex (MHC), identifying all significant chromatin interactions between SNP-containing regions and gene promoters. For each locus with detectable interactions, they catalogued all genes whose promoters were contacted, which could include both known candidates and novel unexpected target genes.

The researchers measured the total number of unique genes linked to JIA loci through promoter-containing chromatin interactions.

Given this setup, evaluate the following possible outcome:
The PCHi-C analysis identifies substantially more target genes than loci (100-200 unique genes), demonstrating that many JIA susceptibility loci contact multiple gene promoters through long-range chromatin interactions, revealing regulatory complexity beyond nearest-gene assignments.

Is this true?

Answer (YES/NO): NO